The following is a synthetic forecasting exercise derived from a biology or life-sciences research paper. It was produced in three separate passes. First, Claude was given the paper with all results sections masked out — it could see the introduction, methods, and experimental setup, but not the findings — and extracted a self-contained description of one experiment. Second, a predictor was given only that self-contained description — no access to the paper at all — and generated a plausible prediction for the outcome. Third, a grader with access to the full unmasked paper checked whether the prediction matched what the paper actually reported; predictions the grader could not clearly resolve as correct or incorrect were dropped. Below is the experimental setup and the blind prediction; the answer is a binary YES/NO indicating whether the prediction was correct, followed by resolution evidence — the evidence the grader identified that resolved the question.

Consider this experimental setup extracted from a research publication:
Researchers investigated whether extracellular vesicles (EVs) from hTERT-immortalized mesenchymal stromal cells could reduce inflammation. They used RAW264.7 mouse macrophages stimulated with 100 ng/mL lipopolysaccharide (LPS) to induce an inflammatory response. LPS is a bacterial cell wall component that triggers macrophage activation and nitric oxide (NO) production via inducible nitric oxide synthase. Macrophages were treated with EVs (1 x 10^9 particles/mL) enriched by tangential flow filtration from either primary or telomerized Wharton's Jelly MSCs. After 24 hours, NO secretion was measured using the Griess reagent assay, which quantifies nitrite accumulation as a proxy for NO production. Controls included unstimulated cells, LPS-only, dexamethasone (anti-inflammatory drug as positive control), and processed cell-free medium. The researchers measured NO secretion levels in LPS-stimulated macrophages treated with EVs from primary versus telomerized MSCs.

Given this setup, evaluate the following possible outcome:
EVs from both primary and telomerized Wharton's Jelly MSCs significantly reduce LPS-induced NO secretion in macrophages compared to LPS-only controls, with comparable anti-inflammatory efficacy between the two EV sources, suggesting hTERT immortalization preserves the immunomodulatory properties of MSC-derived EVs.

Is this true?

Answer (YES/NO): YES